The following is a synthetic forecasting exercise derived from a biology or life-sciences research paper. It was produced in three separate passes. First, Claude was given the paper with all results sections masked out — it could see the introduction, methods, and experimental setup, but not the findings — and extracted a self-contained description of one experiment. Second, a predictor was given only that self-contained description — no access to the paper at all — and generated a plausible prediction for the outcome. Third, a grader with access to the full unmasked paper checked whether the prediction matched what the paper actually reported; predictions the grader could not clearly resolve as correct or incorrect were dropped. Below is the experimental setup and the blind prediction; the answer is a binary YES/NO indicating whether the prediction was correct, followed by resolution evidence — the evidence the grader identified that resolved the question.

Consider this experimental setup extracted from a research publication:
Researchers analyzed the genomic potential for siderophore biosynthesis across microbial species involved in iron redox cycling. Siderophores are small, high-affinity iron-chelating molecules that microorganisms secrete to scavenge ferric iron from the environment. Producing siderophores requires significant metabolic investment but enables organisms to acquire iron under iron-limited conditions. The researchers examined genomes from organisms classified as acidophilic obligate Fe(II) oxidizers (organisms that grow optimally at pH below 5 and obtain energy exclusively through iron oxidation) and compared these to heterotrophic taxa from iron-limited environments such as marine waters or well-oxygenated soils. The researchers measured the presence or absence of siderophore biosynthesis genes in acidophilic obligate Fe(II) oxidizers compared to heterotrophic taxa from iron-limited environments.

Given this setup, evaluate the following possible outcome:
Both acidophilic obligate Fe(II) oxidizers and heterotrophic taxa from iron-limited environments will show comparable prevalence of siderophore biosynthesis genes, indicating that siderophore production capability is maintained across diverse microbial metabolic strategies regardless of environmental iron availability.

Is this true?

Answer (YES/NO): NO